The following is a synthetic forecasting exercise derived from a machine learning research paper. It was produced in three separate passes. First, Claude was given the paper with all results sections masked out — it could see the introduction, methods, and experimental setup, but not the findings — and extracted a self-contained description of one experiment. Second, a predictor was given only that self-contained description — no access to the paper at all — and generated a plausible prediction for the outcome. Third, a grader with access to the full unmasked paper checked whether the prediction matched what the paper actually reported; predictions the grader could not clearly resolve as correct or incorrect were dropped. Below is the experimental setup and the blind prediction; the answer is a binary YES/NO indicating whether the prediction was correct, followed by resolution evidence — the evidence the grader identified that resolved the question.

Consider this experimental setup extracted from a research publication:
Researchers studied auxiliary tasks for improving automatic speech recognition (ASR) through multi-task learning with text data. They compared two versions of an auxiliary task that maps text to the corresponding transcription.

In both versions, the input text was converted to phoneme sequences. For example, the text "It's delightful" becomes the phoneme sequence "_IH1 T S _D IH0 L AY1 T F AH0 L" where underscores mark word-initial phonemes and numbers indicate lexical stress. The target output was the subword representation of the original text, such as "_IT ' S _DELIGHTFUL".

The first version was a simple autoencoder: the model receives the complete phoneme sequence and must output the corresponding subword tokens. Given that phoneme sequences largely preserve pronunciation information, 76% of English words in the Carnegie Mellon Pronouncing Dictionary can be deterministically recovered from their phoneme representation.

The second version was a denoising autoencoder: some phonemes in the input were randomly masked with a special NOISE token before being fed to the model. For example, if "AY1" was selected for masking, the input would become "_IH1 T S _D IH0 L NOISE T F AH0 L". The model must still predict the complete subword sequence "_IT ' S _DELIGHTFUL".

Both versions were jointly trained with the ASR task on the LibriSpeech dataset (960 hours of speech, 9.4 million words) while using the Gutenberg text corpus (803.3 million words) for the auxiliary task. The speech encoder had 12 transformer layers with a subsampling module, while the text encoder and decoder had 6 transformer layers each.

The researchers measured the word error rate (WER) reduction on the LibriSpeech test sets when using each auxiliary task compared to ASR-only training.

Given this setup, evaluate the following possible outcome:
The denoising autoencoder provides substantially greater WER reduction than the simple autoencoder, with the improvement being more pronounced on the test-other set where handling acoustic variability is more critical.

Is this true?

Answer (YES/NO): YES